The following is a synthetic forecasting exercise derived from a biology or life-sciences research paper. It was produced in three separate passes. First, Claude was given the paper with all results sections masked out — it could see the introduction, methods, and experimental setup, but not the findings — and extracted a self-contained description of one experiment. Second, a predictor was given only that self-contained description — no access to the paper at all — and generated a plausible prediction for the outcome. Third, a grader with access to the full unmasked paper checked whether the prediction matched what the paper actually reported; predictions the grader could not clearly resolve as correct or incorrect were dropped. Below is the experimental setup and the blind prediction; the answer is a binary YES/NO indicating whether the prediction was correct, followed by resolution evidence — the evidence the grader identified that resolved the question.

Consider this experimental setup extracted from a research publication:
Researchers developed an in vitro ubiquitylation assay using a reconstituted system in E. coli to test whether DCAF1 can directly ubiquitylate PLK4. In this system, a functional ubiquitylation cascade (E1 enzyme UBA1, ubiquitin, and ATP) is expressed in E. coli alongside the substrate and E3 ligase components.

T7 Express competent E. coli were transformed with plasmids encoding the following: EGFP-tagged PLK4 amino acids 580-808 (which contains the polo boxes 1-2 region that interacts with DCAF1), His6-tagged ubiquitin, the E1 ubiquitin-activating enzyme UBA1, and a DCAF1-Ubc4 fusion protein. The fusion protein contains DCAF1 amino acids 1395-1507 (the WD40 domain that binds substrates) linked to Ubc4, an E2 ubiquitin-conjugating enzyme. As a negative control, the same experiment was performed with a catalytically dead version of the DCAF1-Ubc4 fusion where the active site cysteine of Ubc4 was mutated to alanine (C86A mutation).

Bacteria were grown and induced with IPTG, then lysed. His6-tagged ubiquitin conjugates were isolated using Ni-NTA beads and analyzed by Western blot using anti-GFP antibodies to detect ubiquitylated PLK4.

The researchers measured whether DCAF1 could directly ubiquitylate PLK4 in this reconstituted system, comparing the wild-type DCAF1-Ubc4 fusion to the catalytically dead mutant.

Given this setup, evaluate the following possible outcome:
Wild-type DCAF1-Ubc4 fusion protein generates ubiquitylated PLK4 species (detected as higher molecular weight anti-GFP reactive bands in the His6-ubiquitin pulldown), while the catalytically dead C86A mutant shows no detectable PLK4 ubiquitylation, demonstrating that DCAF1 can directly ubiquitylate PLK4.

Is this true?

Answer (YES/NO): YES